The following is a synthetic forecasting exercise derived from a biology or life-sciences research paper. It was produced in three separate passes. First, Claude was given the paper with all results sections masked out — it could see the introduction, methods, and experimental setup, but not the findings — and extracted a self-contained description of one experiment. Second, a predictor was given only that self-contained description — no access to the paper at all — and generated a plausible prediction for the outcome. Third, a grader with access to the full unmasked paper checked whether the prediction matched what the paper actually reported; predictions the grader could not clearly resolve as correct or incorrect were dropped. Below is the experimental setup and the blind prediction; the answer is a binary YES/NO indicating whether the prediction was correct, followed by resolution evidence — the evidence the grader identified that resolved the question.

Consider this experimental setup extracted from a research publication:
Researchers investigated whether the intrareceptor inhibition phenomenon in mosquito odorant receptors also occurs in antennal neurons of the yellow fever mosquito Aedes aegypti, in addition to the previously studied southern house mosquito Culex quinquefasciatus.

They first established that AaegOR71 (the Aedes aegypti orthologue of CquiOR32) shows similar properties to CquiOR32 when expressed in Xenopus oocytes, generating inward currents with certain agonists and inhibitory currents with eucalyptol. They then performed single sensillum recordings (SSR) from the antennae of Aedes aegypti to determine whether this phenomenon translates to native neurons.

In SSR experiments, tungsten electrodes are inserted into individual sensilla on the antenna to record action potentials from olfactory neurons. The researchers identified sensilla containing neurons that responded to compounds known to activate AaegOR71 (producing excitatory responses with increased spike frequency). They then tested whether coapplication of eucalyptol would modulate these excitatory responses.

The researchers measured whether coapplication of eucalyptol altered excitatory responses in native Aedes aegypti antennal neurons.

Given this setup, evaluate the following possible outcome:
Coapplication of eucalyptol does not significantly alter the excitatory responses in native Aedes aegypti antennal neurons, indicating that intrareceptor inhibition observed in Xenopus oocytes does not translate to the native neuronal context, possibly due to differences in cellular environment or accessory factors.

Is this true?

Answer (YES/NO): NO